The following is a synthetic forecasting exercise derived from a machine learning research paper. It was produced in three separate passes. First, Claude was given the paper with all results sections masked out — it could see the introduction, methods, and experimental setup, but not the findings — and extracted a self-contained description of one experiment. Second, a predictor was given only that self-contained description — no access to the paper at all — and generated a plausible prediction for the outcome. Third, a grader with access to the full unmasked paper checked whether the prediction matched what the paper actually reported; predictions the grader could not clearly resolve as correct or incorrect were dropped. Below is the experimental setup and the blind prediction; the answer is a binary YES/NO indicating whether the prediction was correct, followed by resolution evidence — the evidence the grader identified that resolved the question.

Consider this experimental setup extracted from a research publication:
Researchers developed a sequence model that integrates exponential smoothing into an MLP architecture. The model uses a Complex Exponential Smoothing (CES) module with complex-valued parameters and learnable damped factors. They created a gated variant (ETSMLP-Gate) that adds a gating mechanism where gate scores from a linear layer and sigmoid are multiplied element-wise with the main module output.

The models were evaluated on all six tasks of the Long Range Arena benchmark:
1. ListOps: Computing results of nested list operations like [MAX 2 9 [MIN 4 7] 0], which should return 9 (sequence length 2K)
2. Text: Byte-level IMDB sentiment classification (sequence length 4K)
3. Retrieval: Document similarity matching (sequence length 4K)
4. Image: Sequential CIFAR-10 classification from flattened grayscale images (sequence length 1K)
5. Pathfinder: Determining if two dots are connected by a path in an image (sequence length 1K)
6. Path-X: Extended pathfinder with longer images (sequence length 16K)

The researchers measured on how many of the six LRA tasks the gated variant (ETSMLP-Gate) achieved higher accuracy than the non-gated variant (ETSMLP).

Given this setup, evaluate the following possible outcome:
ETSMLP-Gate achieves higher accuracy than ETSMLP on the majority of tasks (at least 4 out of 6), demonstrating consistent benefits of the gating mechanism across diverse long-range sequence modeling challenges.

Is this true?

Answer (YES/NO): YES